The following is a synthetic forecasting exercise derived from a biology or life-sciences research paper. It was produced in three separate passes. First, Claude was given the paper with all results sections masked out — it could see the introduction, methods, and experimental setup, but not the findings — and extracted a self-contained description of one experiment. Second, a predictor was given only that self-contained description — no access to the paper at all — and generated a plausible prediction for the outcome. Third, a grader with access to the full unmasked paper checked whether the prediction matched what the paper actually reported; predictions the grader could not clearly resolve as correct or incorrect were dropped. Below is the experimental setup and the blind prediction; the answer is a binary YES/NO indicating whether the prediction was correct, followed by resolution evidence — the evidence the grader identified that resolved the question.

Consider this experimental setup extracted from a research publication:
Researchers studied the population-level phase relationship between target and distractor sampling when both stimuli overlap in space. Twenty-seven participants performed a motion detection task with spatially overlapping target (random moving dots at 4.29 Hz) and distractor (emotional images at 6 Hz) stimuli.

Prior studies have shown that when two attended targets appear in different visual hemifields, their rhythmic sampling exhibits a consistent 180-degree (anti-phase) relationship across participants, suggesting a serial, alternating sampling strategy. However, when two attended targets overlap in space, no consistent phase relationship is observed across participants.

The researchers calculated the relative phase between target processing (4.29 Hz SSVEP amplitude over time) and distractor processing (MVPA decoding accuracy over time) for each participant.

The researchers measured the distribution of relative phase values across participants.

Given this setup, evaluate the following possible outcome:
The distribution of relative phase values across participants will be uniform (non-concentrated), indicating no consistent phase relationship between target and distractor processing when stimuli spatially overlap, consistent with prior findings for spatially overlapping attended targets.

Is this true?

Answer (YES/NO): YES